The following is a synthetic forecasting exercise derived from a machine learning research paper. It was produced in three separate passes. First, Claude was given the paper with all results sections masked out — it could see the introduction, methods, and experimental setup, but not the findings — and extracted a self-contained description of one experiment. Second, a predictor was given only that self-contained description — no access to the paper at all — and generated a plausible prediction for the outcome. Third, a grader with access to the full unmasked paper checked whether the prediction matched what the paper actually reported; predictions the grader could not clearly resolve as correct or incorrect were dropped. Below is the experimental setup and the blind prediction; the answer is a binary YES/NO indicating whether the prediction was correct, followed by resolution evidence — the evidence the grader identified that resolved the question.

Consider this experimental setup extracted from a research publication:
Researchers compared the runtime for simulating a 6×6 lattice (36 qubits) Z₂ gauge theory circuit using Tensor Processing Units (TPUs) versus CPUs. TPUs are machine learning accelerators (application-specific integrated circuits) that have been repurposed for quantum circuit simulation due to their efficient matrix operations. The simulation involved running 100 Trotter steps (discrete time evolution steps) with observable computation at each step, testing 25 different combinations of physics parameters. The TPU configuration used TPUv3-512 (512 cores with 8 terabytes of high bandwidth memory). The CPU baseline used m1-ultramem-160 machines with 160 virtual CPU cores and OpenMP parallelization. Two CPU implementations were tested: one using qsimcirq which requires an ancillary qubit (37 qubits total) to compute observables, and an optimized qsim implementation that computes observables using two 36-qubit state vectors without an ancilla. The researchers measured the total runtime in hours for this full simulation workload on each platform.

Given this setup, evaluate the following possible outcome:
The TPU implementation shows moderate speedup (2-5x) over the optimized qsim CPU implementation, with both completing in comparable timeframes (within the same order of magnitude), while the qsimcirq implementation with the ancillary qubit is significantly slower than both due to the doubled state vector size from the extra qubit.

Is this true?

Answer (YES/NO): NO